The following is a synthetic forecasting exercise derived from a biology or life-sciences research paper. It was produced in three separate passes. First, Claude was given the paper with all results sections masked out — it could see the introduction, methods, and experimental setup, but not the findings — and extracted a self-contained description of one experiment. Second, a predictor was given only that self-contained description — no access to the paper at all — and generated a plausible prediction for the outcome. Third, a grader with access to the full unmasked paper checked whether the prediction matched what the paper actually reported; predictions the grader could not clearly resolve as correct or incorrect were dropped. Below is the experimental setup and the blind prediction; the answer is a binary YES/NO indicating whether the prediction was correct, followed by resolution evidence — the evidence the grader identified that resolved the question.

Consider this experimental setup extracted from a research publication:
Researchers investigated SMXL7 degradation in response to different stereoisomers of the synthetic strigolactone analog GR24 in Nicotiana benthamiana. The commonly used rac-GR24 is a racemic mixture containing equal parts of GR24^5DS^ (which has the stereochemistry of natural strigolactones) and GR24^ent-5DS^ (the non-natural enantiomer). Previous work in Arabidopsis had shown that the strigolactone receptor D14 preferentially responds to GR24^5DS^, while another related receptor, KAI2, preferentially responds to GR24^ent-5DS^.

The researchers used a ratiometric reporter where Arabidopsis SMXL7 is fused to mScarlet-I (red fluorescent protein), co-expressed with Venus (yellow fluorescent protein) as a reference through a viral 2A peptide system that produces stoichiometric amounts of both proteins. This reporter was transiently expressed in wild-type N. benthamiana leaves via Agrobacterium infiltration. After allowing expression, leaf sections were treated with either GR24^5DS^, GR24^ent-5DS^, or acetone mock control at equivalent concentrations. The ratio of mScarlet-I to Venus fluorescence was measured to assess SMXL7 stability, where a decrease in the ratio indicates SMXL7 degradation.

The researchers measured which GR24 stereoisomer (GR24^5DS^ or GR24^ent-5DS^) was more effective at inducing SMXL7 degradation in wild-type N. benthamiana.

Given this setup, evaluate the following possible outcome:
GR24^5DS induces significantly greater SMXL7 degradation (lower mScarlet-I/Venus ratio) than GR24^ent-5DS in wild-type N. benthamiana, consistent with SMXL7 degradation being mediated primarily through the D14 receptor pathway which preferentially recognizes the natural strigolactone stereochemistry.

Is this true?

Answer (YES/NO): YES